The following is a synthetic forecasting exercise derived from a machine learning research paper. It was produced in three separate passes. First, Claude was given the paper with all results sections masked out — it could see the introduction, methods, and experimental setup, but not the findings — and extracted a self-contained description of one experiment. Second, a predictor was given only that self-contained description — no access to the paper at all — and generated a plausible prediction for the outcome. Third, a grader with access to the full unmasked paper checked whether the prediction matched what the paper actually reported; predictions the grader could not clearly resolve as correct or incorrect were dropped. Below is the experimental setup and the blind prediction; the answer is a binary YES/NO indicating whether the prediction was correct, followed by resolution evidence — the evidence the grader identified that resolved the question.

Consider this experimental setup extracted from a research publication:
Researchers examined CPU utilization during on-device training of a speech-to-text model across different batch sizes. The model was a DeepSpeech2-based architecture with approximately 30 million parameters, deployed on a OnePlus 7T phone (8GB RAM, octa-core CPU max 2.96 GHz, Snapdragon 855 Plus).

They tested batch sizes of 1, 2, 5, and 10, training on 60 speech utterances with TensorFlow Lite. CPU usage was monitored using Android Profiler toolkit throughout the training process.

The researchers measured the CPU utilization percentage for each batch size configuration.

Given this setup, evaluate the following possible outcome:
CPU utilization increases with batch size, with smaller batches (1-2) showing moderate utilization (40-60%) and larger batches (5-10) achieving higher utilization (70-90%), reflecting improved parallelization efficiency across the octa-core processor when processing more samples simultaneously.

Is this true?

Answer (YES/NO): NO